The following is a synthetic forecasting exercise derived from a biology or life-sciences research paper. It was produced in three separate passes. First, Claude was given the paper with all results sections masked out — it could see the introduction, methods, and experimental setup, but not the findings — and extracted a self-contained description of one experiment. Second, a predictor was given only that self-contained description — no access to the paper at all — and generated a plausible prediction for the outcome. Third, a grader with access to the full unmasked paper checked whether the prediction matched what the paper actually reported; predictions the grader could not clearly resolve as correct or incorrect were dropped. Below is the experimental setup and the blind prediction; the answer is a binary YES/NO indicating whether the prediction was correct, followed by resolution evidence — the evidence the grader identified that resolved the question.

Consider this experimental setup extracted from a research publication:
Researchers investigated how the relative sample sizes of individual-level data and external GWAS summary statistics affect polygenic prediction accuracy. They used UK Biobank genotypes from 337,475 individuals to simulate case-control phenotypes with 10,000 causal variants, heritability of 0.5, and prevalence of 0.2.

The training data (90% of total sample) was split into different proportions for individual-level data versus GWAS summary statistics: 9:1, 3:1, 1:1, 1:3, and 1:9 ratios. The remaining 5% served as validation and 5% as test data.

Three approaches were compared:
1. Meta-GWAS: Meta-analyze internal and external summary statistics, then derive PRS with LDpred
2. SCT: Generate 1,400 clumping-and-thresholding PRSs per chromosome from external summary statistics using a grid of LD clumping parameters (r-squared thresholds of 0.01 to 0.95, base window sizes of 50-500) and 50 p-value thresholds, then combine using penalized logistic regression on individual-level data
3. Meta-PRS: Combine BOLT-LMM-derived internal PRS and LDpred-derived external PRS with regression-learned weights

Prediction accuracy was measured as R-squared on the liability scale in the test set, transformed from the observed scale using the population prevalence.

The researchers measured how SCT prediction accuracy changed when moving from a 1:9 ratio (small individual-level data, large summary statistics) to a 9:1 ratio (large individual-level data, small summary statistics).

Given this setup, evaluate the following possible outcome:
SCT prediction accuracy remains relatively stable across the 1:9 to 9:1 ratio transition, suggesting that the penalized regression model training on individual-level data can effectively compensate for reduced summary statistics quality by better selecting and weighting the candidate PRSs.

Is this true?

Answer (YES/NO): NO